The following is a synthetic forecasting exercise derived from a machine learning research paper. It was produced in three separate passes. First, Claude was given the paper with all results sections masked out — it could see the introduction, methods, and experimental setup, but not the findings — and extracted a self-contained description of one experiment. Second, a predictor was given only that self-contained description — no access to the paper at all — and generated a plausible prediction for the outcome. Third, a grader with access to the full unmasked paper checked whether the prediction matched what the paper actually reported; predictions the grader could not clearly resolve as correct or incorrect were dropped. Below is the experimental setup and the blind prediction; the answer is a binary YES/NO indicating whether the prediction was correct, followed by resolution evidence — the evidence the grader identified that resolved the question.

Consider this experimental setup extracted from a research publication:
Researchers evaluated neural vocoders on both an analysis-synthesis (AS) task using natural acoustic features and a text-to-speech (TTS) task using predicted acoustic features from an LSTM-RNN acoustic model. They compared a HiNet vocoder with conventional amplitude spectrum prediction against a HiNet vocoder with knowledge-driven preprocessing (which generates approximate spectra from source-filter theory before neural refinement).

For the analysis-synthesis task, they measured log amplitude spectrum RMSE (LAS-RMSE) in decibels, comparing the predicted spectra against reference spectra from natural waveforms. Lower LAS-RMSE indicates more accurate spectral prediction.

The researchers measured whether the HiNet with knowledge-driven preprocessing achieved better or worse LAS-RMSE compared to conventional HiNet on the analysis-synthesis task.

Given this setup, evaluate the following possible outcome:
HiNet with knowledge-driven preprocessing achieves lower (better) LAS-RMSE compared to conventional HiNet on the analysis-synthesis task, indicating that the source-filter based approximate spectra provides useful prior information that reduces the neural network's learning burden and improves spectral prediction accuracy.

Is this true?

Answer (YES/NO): NO